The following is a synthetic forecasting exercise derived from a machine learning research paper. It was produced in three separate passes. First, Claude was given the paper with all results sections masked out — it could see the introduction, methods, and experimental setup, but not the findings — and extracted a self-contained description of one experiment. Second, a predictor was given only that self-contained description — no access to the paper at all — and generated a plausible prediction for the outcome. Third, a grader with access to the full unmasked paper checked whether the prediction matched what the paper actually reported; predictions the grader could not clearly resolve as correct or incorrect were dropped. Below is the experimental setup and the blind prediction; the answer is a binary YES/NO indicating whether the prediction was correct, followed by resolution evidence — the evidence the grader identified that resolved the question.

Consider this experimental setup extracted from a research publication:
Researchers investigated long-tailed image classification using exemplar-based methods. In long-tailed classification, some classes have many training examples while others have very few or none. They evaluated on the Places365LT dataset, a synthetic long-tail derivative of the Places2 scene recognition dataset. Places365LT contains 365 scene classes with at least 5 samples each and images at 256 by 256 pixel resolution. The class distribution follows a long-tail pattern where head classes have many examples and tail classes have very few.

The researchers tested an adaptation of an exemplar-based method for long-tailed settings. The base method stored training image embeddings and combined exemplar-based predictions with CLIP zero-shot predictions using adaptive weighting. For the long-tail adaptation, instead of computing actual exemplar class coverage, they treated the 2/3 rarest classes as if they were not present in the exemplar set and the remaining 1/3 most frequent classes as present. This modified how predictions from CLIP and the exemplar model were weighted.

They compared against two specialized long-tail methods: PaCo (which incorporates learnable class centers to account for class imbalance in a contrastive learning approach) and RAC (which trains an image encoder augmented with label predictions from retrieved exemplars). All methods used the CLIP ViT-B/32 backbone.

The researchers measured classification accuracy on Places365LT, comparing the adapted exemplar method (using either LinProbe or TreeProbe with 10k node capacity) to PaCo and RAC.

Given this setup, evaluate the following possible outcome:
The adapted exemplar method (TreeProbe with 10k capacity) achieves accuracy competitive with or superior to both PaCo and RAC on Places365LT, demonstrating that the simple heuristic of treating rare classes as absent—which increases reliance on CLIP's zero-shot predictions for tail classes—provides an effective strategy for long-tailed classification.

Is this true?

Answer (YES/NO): NO